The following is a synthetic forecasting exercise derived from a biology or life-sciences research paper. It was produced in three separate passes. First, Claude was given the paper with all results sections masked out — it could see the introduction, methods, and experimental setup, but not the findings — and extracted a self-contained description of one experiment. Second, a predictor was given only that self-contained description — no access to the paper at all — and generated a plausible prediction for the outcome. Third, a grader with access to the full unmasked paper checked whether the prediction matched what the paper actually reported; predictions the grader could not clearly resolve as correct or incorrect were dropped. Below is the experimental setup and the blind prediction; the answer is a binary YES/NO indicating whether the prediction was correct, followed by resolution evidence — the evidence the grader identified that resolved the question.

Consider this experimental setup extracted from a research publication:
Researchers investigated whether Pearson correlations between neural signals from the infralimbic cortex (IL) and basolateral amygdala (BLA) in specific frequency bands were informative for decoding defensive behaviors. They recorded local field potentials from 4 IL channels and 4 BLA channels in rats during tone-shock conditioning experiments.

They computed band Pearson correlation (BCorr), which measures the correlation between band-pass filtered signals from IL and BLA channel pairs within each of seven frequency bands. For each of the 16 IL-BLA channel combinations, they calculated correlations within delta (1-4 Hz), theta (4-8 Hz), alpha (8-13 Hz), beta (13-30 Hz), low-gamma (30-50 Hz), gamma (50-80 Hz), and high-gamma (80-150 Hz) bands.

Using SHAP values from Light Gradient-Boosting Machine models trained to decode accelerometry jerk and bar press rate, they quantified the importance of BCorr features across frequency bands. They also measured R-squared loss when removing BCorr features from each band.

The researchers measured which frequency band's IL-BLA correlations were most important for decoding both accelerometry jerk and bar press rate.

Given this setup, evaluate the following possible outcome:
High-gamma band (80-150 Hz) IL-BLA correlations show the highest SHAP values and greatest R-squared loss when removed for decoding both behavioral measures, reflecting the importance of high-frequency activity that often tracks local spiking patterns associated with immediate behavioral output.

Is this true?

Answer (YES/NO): YES